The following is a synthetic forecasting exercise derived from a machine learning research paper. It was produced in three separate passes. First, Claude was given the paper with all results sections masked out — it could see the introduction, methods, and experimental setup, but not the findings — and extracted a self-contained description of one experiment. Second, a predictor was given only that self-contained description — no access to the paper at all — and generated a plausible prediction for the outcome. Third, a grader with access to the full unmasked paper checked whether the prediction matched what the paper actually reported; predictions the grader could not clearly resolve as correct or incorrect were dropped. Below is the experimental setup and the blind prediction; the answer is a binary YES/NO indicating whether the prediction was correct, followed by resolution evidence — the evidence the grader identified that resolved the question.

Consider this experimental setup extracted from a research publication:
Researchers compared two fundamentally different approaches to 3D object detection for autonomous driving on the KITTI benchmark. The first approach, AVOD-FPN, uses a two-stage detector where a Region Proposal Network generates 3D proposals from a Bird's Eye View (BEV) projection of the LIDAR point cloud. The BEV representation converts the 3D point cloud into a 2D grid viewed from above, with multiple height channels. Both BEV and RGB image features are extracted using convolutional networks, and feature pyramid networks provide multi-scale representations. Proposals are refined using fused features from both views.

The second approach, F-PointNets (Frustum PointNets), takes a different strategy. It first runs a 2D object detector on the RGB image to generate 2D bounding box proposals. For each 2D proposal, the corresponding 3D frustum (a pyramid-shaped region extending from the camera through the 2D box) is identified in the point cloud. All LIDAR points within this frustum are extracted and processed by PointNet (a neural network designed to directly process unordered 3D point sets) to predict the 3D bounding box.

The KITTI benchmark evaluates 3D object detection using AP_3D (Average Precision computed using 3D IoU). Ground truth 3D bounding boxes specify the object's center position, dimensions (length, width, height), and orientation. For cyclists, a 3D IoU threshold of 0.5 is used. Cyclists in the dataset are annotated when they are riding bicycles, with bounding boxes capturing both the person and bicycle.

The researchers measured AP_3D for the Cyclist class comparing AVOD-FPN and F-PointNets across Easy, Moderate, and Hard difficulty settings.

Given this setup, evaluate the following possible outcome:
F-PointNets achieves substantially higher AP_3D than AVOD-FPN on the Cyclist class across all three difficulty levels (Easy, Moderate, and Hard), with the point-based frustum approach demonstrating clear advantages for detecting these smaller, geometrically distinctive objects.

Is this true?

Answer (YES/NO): YES